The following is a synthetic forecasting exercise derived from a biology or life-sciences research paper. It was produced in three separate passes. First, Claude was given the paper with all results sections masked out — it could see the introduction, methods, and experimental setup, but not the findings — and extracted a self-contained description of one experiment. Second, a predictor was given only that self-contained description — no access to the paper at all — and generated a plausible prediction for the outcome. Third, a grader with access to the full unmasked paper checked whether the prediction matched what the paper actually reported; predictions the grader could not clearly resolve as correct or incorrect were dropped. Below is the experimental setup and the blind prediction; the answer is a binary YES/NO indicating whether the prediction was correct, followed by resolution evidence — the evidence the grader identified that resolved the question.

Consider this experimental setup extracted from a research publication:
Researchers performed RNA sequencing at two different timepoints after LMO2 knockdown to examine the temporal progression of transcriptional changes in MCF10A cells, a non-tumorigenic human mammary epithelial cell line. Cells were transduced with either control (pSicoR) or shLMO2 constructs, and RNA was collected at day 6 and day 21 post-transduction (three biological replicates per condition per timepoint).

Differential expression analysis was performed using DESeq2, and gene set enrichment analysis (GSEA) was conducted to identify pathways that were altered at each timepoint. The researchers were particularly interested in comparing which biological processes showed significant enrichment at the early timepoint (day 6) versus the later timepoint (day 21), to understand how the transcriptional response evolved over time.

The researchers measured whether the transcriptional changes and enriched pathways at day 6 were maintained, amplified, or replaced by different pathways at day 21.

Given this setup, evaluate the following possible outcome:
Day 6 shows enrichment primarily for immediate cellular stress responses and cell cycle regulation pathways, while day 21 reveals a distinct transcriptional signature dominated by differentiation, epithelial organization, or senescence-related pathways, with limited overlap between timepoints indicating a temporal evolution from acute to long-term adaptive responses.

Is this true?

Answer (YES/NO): NO